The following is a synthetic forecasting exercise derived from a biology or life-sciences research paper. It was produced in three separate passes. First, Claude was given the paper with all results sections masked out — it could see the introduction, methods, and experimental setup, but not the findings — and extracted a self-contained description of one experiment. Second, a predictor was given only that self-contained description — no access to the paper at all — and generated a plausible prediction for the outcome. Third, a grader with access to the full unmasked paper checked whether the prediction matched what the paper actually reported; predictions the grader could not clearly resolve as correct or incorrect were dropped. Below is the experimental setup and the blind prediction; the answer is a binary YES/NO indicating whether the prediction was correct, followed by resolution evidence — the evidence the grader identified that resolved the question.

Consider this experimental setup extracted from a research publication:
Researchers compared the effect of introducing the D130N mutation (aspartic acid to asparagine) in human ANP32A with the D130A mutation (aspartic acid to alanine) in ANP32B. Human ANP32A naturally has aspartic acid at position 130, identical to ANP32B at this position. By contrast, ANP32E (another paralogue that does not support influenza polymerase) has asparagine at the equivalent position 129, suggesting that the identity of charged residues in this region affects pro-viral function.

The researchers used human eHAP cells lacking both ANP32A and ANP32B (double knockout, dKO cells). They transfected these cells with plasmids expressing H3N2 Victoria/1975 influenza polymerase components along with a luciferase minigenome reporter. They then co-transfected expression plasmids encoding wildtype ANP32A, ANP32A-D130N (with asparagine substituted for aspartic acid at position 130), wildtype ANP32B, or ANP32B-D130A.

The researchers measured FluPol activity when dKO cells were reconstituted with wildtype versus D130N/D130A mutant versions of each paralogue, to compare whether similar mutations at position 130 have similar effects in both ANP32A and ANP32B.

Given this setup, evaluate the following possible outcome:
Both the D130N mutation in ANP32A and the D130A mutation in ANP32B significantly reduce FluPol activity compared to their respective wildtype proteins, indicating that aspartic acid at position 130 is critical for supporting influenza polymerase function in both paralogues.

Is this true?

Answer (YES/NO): NO